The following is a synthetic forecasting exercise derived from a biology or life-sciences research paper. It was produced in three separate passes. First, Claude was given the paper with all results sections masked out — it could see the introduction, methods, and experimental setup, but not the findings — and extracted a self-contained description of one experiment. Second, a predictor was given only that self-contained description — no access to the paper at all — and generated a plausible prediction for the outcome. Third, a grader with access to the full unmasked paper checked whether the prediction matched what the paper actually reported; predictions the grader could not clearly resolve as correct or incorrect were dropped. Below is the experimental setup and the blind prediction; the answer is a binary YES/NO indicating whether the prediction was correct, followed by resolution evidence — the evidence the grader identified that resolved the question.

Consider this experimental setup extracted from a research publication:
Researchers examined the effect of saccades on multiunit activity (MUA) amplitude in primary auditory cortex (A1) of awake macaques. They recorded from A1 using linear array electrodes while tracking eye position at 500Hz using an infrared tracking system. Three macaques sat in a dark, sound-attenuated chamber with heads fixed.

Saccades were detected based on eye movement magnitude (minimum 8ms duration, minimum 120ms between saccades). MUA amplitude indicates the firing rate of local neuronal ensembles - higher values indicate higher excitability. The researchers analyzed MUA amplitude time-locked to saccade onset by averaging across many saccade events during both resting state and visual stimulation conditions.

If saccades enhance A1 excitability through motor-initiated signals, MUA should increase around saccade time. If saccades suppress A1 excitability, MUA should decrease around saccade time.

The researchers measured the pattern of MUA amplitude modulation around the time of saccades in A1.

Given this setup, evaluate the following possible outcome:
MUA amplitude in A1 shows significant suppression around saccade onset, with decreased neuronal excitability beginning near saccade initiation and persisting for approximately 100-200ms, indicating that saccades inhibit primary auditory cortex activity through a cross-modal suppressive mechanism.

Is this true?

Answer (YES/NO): YES